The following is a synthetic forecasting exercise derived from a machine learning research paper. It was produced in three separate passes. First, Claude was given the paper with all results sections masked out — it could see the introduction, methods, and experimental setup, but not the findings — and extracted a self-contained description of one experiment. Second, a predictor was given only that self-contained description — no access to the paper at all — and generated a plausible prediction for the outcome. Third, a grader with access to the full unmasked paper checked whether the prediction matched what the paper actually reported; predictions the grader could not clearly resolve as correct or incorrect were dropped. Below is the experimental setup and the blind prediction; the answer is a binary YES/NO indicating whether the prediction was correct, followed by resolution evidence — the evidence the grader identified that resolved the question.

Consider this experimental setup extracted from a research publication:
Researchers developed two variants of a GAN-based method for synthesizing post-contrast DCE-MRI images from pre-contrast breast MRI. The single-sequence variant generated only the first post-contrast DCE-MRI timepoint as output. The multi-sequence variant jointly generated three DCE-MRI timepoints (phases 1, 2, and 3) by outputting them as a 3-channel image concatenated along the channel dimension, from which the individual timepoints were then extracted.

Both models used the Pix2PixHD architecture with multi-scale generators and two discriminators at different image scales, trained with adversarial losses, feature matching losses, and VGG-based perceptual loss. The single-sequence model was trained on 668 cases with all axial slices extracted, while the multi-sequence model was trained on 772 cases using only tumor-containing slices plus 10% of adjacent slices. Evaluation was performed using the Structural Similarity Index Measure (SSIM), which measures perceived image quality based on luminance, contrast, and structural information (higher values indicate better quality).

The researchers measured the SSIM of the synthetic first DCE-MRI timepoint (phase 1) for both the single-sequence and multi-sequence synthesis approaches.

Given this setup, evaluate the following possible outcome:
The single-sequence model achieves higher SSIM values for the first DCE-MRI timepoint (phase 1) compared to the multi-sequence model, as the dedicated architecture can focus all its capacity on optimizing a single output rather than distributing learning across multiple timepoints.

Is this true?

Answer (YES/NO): NO